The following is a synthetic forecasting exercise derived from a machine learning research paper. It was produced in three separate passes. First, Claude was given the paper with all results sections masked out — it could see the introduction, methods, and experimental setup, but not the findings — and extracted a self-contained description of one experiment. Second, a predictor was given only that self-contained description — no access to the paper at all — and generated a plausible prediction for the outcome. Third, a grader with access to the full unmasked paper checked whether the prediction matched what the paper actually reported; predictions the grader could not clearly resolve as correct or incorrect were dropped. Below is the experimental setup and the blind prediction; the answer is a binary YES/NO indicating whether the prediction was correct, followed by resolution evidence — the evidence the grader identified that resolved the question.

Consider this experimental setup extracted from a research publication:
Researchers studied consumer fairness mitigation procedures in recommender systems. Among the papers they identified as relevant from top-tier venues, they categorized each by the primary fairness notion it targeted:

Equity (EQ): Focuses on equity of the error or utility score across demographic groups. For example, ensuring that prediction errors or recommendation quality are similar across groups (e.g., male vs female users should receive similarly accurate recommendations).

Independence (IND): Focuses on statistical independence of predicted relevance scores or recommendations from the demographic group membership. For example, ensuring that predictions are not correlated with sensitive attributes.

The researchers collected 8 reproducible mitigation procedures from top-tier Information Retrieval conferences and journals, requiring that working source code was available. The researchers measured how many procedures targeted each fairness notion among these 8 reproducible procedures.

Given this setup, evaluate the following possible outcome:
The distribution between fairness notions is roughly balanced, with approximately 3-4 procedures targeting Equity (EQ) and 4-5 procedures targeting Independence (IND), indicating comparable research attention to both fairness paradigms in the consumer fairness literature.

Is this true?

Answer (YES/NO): NO